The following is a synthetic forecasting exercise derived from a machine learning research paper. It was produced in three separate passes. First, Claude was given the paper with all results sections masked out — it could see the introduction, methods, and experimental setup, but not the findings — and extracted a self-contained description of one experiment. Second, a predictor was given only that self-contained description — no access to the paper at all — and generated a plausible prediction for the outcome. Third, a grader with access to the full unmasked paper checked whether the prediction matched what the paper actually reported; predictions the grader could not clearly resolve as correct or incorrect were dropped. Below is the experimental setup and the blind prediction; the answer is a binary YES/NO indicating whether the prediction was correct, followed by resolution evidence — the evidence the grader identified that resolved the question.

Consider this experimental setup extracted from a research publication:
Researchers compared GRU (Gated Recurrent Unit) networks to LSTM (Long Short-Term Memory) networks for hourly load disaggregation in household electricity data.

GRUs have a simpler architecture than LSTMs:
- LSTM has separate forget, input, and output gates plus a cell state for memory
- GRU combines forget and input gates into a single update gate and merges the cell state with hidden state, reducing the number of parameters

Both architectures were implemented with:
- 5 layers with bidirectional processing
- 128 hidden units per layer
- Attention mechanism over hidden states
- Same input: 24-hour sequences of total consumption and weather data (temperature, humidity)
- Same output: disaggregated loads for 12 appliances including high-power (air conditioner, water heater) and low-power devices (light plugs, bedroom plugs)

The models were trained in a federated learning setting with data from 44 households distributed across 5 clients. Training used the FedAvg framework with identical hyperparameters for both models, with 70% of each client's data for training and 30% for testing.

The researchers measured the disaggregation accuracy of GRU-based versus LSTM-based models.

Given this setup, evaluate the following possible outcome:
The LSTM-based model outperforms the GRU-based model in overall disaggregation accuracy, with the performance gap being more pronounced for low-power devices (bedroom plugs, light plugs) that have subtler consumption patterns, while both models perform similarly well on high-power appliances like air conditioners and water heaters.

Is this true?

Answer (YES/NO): YES